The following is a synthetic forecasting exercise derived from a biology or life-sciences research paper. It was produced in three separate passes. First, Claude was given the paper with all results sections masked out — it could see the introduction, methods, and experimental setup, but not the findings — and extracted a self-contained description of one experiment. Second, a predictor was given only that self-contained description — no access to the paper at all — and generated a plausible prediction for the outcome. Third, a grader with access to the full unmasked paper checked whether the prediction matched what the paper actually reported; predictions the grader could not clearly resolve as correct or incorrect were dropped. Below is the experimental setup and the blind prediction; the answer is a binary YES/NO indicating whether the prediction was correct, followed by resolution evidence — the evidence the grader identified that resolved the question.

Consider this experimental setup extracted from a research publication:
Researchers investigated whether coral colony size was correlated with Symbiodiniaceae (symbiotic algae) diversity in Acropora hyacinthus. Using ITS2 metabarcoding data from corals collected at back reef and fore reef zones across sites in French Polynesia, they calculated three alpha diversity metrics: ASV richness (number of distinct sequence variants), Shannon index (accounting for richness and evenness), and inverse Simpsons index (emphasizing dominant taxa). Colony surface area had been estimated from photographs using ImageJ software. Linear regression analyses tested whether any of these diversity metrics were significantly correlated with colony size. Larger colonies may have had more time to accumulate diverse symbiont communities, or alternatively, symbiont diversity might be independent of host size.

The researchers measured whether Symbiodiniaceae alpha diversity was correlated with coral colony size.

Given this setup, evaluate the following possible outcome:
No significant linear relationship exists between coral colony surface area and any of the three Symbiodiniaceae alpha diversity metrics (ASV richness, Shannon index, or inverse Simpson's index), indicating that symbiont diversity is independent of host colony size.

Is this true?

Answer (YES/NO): YES